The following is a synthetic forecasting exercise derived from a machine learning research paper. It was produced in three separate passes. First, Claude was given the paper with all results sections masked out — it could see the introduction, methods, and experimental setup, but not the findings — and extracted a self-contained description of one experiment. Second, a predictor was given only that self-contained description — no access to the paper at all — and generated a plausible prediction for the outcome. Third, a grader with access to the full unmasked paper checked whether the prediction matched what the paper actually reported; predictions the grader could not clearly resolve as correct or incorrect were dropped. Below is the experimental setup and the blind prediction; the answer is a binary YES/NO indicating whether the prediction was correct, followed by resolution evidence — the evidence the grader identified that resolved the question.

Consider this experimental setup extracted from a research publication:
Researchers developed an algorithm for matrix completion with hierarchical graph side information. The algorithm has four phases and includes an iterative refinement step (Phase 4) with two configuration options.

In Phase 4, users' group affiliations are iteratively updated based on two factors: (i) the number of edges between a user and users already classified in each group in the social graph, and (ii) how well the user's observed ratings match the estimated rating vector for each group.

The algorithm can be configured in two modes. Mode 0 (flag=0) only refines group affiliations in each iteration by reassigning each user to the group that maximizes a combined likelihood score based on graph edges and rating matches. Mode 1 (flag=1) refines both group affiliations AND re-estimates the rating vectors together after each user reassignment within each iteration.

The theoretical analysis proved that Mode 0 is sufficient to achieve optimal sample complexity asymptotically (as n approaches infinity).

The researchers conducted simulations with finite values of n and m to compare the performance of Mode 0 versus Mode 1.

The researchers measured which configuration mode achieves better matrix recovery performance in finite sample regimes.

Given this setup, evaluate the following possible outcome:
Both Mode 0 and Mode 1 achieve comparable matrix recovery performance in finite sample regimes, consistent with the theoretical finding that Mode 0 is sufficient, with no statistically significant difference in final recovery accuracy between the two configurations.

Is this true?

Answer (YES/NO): NO